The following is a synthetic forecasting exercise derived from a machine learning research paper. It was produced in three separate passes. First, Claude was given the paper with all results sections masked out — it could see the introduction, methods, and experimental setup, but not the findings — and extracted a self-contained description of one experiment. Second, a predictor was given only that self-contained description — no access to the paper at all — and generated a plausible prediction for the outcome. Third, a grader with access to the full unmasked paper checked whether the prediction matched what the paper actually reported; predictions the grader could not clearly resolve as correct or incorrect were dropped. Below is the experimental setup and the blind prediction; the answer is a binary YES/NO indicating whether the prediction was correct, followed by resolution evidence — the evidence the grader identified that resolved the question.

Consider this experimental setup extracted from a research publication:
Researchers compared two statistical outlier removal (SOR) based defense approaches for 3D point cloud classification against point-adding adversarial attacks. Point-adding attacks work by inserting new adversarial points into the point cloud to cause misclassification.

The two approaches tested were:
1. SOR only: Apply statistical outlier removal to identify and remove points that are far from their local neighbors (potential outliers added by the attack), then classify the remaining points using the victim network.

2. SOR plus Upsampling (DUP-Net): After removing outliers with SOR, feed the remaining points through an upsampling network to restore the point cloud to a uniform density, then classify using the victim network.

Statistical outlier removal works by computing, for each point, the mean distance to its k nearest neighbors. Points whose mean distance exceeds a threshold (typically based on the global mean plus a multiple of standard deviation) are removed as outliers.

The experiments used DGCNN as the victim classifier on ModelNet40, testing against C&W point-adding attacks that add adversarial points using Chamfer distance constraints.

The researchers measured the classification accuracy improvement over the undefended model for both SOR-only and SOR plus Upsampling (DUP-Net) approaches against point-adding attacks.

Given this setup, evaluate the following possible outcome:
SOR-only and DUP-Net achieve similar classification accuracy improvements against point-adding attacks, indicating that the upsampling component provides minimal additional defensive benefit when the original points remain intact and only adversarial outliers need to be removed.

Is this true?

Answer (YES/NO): NO